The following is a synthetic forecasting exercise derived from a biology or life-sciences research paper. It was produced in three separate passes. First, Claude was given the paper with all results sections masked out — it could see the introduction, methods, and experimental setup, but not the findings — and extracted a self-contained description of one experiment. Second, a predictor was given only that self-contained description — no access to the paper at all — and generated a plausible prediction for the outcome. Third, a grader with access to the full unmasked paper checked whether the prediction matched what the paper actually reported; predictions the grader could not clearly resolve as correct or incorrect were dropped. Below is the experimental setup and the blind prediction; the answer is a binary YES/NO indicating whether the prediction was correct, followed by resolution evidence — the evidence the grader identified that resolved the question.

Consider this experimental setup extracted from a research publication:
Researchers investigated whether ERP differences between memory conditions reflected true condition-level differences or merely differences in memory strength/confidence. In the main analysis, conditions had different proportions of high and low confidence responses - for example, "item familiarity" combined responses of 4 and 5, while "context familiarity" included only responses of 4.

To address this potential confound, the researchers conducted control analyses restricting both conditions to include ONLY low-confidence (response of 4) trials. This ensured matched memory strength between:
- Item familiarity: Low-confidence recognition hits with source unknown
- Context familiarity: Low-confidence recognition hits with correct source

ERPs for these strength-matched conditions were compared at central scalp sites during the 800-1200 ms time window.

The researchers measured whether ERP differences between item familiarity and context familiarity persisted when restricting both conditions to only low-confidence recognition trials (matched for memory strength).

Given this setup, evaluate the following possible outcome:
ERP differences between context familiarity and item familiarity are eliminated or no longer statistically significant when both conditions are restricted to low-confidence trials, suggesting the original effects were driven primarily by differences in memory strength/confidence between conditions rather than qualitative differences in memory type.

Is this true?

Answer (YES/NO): NO